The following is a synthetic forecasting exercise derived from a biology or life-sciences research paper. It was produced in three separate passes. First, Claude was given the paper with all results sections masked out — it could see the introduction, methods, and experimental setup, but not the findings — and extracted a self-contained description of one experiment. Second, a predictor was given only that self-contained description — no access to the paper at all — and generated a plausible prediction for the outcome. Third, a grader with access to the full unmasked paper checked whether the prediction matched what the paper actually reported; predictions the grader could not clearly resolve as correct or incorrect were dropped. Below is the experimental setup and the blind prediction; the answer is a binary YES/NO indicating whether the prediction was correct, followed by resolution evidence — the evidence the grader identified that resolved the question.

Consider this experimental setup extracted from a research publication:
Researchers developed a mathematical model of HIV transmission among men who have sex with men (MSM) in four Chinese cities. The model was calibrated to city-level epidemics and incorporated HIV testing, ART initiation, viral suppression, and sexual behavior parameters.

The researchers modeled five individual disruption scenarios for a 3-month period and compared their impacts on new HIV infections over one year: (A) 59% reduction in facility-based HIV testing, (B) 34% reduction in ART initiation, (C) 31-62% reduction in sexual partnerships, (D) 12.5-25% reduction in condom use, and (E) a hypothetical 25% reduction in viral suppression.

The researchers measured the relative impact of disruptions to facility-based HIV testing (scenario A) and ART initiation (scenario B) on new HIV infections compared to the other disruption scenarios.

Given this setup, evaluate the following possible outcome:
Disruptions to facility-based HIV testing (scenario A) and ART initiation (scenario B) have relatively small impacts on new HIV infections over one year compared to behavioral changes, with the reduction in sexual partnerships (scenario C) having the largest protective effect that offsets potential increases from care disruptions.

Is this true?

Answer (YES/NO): YES